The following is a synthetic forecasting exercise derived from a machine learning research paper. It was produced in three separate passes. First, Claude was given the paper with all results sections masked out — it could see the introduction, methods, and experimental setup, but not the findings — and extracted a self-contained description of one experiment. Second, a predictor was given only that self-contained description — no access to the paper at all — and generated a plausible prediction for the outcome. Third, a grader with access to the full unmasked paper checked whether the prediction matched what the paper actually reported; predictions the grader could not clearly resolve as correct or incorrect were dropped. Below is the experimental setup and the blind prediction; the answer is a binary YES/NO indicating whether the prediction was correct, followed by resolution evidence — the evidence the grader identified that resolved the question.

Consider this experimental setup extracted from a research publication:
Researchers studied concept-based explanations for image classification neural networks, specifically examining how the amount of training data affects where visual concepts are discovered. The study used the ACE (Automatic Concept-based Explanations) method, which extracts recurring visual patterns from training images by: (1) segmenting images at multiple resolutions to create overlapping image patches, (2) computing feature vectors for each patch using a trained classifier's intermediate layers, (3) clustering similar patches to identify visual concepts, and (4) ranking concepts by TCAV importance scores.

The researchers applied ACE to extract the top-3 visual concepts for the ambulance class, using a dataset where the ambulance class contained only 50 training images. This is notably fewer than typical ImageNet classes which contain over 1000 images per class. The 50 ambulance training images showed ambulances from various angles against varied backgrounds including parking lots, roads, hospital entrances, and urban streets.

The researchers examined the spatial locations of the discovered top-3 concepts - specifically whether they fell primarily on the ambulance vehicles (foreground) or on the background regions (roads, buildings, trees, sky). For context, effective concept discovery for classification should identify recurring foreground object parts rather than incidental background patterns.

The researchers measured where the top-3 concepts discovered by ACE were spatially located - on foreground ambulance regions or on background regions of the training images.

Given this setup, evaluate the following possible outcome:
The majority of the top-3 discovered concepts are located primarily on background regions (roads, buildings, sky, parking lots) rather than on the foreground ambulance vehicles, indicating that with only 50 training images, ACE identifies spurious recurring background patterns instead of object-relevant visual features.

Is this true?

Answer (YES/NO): YES